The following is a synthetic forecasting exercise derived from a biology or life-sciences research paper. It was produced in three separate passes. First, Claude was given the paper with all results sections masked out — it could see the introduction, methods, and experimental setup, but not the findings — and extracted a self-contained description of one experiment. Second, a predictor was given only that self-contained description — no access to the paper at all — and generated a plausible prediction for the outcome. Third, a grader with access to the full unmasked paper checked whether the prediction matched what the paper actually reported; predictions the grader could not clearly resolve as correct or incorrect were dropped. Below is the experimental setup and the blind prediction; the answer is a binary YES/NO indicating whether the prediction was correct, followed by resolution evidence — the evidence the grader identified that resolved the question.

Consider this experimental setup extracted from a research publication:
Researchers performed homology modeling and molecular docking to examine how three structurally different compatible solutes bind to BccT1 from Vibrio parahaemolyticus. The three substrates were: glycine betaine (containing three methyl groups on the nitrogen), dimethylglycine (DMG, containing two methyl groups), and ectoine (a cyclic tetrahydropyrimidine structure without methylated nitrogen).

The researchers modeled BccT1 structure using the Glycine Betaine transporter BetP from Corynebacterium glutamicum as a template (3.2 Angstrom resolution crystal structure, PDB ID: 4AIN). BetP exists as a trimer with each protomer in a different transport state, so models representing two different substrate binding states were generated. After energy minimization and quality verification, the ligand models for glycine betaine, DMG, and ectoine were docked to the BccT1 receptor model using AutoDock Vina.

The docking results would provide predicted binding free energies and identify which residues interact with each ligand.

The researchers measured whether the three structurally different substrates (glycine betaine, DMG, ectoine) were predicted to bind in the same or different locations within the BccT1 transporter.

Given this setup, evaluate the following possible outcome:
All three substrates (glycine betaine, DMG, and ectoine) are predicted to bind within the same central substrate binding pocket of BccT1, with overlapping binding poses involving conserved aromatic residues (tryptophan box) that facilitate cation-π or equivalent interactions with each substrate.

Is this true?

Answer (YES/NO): YES